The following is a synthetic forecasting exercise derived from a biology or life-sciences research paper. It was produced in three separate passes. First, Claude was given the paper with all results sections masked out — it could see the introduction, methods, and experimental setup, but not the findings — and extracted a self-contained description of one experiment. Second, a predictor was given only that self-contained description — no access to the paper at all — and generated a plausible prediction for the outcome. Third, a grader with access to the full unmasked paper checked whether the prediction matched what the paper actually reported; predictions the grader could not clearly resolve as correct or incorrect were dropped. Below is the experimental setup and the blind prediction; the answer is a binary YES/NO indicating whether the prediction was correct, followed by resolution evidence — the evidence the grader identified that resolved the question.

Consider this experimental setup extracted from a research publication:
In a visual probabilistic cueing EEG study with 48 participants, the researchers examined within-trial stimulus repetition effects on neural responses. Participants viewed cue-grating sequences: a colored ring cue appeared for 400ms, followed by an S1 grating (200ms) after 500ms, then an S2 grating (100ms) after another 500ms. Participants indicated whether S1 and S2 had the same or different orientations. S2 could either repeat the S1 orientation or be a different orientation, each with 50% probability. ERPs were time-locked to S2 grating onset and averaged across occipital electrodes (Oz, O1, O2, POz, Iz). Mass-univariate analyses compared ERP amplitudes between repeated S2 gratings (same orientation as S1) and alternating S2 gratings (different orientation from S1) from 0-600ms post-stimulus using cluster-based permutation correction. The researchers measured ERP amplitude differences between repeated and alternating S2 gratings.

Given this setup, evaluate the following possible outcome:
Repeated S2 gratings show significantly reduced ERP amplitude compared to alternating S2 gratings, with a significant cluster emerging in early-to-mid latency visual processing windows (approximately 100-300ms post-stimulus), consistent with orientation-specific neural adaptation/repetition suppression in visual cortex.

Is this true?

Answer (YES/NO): NO